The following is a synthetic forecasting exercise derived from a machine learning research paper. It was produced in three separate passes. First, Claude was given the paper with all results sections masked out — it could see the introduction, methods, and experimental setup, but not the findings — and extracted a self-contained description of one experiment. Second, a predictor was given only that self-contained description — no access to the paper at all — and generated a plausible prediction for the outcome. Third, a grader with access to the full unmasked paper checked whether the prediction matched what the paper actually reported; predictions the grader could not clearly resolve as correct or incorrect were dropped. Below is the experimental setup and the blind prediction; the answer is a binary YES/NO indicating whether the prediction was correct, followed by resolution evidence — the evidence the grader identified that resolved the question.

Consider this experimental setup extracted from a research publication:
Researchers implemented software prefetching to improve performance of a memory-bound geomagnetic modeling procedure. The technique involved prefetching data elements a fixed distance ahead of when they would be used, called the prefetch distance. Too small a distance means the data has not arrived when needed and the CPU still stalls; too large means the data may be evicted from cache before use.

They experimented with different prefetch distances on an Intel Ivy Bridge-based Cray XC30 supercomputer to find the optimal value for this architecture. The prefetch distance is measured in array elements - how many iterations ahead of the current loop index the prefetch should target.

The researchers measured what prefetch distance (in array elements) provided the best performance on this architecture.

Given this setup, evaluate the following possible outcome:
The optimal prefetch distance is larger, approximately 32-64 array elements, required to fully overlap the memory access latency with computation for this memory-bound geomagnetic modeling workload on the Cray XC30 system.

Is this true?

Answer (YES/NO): NO